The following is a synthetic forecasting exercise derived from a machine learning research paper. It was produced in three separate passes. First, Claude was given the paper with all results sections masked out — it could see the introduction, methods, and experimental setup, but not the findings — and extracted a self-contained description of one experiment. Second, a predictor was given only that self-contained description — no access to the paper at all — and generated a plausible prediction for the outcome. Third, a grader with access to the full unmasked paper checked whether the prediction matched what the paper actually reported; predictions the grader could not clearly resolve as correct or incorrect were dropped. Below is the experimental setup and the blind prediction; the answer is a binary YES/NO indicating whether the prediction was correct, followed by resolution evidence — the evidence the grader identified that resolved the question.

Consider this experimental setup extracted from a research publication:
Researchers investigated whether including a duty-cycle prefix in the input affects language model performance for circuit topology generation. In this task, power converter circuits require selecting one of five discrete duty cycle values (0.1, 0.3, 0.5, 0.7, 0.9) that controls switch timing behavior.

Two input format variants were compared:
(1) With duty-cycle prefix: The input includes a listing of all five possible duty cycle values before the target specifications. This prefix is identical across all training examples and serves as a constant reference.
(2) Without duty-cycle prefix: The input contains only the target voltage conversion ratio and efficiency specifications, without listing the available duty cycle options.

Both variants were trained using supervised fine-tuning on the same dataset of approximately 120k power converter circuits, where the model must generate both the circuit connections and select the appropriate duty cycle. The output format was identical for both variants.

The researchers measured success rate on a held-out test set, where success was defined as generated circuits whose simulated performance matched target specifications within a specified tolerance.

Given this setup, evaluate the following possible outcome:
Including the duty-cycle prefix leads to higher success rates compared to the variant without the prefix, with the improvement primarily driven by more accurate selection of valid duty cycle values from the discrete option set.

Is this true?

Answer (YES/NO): NO